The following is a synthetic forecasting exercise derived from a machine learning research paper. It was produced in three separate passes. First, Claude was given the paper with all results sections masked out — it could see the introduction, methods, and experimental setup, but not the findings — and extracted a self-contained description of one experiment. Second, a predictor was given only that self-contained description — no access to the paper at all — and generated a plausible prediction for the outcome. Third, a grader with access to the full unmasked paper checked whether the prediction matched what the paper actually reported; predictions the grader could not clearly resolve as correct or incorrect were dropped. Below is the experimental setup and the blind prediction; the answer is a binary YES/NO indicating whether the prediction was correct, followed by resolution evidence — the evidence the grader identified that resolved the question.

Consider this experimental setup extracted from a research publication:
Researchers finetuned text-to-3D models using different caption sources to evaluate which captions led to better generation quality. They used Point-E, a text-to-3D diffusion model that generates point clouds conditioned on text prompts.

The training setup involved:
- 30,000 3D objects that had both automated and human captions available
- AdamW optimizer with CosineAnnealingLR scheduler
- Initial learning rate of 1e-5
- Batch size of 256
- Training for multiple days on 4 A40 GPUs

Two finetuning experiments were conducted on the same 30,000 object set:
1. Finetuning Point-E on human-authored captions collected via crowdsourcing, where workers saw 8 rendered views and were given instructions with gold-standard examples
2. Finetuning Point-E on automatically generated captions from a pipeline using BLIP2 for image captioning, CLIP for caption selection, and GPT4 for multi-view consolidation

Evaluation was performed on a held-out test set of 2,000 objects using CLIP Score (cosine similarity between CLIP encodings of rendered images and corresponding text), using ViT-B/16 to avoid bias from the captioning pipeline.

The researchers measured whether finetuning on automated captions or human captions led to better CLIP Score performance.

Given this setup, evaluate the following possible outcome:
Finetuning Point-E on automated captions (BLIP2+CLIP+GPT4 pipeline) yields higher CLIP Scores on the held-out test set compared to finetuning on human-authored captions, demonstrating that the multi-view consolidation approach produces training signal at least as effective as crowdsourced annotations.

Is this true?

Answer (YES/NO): YES